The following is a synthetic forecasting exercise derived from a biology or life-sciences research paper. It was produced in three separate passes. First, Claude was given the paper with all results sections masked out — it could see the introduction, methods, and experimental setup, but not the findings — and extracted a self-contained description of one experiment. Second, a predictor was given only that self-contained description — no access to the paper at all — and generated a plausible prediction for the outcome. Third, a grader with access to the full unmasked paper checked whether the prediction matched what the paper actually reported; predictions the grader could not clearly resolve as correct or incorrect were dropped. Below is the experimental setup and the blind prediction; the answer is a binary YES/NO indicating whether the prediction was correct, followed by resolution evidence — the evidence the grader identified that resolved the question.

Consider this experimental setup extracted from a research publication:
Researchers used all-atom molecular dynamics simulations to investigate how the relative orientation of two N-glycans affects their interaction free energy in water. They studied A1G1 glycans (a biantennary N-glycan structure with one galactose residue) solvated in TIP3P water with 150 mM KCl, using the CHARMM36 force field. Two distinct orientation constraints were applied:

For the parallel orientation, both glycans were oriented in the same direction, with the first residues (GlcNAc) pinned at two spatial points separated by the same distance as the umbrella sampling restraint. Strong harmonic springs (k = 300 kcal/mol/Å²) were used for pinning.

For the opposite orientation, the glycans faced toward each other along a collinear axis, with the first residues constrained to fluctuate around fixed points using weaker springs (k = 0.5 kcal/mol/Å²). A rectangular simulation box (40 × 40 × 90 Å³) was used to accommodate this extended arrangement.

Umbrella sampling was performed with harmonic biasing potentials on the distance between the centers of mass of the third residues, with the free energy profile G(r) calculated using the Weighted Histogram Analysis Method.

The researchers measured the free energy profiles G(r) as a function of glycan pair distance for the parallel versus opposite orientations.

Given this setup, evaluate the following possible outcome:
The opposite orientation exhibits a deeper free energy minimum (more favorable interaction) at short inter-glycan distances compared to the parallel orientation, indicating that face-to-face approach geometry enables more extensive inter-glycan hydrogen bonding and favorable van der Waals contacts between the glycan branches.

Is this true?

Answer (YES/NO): NO